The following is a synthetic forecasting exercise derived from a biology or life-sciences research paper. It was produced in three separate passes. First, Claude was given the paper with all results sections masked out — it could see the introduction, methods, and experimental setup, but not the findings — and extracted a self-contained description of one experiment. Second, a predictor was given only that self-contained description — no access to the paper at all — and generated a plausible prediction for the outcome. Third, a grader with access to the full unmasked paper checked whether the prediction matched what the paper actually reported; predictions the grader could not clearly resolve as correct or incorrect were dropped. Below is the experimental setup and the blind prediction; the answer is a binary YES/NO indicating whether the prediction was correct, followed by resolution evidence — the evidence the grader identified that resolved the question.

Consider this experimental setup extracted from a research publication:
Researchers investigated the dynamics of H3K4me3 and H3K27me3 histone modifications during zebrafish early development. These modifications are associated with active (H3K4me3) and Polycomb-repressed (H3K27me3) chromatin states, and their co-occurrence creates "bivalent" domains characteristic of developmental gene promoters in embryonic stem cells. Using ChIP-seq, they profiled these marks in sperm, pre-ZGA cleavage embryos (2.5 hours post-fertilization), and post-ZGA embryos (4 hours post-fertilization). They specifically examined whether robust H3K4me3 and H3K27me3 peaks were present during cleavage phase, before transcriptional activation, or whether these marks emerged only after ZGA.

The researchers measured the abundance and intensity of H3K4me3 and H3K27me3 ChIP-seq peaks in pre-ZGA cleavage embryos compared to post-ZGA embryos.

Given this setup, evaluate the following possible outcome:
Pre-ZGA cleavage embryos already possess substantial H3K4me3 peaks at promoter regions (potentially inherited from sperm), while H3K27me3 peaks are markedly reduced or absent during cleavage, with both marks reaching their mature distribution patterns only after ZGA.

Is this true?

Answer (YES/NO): NO